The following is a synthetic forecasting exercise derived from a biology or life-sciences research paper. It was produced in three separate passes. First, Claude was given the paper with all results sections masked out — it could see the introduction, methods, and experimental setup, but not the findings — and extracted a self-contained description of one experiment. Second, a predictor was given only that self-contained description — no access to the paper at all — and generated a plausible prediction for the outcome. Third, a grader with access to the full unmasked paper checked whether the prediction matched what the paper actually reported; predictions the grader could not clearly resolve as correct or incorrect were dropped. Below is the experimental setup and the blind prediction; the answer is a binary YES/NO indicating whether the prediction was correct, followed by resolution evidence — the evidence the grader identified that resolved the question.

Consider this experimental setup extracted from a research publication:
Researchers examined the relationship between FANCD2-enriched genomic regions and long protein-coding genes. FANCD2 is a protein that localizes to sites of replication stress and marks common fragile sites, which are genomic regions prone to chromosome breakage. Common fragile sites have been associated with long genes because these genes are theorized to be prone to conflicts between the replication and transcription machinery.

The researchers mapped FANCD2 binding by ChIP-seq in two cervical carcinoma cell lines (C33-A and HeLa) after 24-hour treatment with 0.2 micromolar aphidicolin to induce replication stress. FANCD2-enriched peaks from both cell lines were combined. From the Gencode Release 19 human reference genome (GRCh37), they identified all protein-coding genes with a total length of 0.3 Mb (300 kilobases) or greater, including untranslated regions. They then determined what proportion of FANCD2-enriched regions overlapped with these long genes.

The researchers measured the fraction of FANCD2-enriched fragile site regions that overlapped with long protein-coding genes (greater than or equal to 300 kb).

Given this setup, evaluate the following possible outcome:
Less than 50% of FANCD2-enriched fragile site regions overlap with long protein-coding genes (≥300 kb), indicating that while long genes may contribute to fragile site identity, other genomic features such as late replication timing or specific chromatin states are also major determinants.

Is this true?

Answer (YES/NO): YES